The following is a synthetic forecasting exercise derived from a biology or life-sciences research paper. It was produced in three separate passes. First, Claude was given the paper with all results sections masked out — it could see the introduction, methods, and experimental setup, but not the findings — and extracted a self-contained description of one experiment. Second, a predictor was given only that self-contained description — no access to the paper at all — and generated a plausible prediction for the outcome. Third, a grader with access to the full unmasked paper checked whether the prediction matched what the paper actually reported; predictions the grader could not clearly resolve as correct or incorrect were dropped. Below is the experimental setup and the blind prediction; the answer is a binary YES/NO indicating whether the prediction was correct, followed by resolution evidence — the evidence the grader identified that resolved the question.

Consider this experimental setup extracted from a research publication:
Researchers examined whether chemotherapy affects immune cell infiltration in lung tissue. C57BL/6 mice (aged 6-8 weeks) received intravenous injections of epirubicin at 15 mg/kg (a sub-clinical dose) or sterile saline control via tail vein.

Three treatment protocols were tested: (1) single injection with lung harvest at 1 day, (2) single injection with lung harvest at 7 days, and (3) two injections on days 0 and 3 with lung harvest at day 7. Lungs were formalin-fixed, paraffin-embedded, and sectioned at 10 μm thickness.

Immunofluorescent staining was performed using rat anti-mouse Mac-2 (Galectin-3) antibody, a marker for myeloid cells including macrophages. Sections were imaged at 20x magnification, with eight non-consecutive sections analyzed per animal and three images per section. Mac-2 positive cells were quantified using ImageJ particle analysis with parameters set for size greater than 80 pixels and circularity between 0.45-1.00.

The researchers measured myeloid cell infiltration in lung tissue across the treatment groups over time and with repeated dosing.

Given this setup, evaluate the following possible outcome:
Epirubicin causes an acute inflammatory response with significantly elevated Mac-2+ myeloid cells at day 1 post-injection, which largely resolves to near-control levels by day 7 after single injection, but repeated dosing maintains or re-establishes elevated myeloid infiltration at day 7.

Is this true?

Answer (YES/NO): NO